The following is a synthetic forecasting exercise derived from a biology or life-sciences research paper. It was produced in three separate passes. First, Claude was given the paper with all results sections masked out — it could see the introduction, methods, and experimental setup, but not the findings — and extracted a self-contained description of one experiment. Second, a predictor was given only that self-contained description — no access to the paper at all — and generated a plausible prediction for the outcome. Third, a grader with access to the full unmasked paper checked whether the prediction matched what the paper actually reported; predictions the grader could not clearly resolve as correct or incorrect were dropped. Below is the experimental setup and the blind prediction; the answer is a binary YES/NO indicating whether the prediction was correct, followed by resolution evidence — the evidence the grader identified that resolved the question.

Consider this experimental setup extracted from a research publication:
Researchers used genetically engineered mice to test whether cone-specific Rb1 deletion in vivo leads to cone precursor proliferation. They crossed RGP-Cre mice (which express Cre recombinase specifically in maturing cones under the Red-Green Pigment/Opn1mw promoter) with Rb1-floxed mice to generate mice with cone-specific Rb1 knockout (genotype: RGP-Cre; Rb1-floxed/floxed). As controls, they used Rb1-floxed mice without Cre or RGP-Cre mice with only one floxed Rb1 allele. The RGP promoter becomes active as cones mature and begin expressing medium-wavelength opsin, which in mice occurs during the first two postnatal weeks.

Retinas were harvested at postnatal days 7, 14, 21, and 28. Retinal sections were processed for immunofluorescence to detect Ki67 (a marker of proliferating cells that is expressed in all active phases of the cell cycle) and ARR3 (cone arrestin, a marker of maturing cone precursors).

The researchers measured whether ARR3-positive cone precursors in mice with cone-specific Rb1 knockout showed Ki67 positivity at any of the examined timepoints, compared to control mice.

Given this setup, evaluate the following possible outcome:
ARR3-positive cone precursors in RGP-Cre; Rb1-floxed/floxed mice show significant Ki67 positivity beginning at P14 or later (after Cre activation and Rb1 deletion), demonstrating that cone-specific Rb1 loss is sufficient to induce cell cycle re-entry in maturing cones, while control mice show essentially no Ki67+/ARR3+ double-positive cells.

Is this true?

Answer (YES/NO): NO